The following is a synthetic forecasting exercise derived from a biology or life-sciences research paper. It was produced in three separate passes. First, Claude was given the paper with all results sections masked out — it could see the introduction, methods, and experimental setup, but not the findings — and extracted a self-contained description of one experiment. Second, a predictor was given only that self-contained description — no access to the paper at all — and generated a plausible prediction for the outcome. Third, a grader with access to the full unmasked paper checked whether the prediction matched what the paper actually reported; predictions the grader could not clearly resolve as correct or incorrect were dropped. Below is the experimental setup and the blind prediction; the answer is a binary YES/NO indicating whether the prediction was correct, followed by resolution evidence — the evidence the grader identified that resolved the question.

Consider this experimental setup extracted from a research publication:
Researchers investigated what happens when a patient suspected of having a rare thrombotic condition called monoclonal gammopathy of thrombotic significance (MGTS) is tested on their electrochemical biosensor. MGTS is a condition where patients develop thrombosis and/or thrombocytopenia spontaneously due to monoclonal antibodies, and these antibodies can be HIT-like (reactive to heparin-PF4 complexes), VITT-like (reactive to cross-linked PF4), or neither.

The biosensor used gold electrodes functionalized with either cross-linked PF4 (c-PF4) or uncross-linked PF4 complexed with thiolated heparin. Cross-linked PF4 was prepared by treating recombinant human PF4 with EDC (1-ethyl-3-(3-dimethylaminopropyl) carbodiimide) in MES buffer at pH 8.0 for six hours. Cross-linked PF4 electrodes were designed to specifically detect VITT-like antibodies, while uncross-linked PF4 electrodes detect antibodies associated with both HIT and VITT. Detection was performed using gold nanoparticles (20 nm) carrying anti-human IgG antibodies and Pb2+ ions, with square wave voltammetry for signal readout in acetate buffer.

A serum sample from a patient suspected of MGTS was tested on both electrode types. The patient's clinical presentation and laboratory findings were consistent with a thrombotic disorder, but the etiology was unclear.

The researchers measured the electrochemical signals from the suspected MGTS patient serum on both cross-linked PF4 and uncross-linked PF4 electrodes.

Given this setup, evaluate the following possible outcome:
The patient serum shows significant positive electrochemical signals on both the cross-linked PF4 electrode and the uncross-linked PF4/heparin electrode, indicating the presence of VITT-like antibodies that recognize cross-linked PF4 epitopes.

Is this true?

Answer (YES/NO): NO